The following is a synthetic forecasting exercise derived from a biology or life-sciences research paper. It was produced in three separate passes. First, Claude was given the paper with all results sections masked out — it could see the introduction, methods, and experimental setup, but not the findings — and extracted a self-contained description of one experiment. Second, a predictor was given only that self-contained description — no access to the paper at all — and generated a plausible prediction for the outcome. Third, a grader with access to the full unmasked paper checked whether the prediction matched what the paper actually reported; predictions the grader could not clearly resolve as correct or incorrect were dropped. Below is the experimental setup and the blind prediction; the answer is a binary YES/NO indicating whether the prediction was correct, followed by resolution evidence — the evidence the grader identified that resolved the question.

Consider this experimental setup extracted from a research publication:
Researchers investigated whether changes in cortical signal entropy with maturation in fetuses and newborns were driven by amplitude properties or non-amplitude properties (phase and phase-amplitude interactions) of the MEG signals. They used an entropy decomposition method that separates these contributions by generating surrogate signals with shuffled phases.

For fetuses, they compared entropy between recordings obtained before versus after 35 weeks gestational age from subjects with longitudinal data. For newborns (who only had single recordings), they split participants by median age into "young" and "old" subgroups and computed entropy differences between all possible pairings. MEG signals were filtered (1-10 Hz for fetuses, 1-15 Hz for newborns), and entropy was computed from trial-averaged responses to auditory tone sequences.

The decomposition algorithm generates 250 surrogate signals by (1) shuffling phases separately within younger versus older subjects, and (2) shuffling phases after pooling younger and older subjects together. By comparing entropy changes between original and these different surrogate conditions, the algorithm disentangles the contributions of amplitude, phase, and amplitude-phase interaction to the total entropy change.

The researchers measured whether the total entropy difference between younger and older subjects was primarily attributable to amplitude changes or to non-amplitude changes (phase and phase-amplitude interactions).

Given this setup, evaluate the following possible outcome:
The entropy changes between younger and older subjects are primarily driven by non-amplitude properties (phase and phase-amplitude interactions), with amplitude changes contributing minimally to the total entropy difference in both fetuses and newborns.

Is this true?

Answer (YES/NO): NO